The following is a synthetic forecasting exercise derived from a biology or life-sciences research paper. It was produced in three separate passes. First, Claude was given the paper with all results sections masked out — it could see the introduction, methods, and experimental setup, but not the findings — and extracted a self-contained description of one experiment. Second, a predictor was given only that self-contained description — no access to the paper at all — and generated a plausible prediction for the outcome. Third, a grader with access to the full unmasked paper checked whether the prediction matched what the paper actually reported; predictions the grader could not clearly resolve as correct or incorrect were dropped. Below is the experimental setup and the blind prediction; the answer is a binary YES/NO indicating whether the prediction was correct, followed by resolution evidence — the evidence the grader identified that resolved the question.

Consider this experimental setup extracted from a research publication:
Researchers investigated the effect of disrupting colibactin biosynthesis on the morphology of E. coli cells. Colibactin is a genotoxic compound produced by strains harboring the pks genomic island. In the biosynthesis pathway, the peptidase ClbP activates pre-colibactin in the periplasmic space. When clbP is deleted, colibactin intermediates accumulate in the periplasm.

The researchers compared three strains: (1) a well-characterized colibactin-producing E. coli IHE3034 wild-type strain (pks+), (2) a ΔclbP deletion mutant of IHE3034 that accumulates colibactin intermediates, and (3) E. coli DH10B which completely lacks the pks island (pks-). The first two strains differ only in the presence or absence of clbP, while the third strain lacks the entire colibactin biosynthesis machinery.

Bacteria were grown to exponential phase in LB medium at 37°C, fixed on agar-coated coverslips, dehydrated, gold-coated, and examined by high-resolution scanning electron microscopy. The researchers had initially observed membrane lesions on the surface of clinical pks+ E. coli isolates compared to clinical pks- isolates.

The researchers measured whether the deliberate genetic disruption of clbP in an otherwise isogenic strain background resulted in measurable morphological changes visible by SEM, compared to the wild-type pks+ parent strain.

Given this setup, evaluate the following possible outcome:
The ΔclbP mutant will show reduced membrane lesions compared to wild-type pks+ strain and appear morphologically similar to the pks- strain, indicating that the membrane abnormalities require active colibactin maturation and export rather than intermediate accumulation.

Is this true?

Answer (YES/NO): NO